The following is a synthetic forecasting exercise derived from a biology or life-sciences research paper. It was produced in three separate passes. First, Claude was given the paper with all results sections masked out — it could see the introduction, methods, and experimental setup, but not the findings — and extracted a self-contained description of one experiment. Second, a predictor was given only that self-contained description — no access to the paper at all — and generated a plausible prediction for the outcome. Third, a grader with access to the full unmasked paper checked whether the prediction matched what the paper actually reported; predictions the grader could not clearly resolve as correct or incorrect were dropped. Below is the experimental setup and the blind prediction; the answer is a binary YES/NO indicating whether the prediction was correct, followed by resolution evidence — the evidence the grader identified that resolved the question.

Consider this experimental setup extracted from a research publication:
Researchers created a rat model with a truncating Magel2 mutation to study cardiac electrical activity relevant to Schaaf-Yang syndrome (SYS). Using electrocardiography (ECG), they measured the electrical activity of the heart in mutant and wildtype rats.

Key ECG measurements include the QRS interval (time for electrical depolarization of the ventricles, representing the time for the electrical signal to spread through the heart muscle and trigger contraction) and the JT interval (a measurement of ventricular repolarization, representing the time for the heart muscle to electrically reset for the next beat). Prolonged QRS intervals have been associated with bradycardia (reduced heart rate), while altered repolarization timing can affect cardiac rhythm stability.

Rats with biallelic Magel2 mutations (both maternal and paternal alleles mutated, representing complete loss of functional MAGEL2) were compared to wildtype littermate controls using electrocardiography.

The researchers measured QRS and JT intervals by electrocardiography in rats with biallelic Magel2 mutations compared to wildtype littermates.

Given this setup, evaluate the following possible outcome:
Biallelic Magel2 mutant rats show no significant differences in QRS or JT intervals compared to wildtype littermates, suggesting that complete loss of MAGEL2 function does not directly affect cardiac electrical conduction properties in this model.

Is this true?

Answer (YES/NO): NO